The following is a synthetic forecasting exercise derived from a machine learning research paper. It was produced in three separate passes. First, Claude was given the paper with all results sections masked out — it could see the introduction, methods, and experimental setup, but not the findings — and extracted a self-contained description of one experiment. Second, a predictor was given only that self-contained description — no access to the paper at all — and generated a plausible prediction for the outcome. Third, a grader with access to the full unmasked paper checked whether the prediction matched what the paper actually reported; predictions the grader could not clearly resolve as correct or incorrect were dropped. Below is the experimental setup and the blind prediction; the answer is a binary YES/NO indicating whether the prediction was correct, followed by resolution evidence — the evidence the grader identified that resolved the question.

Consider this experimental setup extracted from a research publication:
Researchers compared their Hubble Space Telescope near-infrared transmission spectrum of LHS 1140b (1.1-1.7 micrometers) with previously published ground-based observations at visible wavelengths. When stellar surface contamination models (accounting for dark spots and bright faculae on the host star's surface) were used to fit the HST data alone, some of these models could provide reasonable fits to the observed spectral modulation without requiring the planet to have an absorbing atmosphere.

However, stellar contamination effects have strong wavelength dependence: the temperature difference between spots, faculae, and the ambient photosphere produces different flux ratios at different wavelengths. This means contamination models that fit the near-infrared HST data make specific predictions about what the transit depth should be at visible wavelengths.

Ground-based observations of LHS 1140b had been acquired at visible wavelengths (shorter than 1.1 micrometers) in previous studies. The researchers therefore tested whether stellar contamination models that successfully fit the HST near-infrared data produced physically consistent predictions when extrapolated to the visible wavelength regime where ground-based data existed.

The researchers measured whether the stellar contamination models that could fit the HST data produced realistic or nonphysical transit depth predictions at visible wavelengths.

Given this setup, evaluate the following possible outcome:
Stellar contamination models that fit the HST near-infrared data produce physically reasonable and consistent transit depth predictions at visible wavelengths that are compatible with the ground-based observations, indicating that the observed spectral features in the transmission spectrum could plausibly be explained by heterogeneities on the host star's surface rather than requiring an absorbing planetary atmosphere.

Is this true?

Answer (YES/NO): NO